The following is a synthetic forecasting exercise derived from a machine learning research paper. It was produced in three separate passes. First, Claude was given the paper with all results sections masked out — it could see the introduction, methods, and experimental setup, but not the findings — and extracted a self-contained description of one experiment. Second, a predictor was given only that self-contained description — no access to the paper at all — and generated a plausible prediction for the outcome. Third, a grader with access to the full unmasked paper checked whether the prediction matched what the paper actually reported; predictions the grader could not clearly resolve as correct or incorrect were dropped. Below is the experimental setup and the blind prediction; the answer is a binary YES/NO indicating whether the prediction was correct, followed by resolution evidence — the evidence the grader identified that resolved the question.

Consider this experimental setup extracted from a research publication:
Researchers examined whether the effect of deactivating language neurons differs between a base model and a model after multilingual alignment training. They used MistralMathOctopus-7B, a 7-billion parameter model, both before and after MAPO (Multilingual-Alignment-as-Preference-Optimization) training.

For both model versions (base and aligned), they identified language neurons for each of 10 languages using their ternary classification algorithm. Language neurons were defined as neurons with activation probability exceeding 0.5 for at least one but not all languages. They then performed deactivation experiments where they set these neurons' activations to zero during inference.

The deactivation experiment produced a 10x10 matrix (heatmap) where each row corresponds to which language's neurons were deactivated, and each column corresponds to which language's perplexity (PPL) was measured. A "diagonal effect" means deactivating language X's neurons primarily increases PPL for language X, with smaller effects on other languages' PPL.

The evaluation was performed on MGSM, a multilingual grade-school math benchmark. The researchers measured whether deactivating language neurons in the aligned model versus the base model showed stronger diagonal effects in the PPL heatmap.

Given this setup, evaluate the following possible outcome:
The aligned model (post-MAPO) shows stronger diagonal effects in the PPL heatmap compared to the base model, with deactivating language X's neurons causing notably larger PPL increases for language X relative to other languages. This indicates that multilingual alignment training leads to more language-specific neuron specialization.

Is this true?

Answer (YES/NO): NO